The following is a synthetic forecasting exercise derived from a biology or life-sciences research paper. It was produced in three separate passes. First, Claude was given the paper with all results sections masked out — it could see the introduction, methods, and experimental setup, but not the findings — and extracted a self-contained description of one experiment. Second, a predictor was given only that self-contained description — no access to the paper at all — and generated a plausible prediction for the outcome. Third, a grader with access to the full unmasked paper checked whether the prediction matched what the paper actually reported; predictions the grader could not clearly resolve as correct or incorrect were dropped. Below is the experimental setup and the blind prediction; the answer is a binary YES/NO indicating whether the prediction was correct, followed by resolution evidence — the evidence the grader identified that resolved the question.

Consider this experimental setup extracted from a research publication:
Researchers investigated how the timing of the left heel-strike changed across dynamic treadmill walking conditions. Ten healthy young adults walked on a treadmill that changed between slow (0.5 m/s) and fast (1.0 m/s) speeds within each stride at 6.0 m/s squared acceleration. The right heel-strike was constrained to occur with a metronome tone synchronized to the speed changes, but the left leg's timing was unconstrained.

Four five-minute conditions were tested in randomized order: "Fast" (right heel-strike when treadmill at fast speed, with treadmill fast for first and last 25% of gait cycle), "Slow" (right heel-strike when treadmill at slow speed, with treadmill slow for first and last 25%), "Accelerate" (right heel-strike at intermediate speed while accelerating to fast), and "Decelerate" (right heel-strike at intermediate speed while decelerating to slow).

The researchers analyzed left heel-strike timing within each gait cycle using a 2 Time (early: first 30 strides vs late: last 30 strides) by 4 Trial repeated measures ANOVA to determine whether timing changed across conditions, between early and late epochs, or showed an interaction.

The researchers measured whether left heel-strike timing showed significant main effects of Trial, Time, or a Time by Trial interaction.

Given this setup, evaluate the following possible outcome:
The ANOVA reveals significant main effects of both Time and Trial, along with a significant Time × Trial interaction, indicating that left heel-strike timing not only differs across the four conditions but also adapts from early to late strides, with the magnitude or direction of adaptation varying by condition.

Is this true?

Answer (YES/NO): NO